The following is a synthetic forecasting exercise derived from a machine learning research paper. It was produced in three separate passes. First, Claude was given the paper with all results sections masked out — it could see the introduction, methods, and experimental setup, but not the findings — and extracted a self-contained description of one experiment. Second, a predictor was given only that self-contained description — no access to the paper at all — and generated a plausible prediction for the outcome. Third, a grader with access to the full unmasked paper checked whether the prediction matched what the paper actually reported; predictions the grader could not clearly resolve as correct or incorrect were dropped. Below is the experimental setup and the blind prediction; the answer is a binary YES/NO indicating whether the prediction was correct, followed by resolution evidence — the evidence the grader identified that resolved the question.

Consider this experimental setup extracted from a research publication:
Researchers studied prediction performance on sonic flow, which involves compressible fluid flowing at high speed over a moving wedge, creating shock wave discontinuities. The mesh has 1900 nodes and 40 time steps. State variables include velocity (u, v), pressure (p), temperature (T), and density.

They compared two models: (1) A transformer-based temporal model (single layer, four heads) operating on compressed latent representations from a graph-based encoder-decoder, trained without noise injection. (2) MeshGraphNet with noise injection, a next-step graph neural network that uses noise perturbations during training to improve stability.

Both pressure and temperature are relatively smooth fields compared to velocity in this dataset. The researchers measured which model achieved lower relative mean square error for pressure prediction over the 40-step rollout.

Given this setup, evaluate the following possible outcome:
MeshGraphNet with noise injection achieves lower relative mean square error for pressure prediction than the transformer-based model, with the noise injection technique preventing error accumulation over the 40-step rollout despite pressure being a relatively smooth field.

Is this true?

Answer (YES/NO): YES